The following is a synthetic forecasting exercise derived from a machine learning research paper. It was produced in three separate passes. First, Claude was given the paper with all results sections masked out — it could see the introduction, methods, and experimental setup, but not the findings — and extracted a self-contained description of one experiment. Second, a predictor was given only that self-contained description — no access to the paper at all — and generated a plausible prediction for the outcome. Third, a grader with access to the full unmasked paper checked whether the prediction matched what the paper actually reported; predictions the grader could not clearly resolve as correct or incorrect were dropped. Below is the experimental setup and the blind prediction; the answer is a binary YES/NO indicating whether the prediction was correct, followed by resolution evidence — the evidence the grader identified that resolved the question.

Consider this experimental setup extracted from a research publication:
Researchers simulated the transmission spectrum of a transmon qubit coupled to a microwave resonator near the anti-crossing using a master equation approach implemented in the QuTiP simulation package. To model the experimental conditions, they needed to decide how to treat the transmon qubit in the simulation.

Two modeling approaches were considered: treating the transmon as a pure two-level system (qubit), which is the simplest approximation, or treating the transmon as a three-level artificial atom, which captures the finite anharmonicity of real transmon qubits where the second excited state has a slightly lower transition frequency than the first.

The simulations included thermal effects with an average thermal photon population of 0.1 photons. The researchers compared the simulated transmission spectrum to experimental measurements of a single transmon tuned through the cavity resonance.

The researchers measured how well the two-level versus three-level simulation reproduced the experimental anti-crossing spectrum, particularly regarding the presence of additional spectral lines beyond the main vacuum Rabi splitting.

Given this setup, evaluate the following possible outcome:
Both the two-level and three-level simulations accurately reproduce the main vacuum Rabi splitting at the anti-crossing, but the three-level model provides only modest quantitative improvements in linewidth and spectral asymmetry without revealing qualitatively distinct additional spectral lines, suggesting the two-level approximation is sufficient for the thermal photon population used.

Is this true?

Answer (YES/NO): NO